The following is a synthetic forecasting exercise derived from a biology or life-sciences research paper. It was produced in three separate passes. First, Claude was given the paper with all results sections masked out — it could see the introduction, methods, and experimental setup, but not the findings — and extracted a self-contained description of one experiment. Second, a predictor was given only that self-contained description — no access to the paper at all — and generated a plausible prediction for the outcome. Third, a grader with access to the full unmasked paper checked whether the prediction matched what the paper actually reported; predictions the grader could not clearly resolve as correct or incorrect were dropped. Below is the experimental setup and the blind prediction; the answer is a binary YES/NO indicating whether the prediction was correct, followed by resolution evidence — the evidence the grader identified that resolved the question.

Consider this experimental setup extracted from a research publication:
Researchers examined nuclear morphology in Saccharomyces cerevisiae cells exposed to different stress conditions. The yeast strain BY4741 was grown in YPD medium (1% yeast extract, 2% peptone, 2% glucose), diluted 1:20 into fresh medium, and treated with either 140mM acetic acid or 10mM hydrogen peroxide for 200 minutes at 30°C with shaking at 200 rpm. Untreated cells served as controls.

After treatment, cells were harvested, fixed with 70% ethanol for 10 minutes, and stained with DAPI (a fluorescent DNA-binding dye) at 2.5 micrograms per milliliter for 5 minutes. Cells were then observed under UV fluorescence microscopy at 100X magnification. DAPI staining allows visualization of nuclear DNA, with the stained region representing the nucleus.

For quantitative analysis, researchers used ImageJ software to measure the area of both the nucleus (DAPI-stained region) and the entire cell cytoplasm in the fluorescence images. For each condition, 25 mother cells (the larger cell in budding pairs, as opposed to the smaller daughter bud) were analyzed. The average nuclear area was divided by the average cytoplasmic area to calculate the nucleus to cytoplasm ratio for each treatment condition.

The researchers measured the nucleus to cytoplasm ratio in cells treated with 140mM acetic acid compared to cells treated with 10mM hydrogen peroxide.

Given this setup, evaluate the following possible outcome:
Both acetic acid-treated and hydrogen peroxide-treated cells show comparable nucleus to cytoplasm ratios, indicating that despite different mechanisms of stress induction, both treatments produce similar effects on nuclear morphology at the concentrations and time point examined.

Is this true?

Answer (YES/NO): YES